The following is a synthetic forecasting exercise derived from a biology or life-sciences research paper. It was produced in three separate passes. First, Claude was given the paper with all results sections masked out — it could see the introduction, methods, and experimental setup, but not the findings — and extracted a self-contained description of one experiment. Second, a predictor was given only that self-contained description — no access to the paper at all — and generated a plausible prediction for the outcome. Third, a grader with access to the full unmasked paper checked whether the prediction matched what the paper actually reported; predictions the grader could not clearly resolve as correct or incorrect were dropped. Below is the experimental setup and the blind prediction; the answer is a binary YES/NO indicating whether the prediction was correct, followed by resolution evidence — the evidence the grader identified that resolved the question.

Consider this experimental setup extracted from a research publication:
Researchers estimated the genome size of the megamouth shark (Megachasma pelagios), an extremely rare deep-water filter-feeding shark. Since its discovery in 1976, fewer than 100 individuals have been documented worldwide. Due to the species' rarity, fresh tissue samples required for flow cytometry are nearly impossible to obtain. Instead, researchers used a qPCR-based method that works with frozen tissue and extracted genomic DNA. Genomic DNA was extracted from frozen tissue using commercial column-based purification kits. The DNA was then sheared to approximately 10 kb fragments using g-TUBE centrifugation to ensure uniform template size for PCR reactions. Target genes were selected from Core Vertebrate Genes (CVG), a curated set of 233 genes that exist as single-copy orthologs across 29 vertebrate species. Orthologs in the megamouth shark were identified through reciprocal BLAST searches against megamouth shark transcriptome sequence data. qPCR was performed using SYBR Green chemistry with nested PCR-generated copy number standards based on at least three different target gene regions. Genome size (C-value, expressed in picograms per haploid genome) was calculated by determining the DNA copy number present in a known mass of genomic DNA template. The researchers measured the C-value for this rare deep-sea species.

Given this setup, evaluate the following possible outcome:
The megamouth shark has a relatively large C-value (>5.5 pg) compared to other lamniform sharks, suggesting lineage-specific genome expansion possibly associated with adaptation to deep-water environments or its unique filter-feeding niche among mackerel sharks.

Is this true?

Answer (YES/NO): YES